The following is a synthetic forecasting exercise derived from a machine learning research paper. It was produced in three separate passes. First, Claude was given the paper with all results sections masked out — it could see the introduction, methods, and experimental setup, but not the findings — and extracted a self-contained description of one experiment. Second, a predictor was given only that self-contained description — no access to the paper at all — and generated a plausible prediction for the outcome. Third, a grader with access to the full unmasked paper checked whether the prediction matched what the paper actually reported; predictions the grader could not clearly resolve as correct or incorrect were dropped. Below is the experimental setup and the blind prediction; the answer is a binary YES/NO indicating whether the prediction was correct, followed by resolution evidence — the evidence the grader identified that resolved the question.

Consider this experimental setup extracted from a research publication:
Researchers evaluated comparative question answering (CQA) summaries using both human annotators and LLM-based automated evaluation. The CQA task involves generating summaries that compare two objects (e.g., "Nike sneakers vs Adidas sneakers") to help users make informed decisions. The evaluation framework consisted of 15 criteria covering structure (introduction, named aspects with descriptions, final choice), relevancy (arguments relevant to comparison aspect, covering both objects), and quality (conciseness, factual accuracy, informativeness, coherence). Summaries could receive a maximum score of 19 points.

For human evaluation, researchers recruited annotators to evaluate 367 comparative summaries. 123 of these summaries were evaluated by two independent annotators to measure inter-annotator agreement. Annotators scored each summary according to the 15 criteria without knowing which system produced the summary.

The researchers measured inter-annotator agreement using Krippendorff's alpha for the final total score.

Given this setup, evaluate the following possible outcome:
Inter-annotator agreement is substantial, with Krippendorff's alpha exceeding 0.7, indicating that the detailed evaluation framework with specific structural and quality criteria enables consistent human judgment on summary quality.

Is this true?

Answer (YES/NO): YES